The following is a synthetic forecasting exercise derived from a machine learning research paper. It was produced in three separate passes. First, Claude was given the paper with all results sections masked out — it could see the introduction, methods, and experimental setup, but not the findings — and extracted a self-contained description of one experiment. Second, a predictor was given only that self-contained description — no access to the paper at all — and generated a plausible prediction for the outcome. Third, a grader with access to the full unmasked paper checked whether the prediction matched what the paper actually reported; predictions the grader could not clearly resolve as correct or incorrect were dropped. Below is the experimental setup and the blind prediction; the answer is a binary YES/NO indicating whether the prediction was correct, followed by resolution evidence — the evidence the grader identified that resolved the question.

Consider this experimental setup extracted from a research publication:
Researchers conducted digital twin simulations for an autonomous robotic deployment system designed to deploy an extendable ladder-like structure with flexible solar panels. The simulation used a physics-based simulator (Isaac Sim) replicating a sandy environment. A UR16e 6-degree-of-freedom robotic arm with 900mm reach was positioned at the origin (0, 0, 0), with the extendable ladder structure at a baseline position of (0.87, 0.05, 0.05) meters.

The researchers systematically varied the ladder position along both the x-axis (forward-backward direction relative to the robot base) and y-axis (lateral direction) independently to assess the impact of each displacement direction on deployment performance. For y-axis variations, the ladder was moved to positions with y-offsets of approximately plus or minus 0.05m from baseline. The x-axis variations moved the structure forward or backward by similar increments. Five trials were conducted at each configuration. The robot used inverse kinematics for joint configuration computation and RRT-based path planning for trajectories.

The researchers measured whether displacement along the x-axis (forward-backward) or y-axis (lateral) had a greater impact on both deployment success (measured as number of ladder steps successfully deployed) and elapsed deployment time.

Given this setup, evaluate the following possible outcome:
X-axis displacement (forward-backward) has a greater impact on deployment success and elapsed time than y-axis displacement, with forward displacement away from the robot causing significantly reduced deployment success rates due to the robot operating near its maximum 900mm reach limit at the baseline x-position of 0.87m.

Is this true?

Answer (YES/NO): NO